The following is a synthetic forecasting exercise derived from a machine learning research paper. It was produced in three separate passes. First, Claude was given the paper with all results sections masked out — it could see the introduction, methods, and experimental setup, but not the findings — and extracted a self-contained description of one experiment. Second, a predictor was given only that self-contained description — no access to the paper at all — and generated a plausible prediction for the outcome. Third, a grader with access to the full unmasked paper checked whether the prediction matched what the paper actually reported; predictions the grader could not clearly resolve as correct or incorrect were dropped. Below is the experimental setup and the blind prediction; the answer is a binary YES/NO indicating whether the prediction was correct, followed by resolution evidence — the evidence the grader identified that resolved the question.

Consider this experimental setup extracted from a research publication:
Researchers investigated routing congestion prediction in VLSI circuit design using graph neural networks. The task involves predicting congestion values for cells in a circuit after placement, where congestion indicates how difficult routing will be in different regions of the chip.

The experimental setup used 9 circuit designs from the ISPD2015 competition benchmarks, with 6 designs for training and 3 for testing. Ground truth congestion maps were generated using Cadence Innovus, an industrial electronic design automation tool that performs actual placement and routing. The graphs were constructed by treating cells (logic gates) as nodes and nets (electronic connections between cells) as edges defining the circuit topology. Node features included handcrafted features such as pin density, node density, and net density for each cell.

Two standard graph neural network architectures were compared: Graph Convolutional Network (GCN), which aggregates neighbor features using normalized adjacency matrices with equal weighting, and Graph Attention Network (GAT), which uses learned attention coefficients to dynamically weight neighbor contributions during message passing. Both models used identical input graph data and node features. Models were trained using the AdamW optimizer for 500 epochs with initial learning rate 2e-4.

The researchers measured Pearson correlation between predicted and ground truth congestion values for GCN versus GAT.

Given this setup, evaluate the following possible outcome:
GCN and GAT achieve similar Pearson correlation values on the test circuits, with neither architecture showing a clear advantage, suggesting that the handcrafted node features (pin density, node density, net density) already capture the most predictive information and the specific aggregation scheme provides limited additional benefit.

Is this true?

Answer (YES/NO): NO